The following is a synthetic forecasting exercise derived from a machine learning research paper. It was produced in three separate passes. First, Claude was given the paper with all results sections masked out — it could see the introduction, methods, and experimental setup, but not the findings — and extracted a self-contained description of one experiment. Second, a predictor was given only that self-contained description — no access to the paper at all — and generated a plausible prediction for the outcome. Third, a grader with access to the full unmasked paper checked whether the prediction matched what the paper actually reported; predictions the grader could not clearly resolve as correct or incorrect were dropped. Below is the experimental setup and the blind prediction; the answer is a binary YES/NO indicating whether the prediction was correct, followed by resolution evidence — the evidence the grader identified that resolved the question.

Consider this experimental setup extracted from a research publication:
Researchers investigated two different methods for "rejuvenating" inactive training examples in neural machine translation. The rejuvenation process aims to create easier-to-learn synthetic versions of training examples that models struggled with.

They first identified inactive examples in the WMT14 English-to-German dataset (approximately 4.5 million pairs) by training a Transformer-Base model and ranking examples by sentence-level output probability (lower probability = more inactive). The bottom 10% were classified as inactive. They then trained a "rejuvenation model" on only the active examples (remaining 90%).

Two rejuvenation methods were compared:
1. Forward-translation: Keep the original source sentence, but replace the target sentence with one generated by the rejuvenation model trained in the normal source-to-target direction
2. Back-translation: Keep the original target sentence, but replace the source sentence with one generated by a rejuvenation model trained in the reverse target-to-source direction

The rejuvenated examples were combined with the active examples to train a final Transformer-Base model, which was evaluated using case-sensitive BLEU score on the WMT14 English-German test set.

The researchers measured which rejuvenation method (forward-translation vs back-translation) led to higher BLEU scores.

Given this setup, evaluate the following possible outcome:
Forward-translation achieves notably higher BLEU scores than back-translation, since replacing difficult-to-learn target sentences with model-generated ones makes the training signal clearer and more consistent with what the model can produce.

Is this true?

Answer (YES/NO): YES